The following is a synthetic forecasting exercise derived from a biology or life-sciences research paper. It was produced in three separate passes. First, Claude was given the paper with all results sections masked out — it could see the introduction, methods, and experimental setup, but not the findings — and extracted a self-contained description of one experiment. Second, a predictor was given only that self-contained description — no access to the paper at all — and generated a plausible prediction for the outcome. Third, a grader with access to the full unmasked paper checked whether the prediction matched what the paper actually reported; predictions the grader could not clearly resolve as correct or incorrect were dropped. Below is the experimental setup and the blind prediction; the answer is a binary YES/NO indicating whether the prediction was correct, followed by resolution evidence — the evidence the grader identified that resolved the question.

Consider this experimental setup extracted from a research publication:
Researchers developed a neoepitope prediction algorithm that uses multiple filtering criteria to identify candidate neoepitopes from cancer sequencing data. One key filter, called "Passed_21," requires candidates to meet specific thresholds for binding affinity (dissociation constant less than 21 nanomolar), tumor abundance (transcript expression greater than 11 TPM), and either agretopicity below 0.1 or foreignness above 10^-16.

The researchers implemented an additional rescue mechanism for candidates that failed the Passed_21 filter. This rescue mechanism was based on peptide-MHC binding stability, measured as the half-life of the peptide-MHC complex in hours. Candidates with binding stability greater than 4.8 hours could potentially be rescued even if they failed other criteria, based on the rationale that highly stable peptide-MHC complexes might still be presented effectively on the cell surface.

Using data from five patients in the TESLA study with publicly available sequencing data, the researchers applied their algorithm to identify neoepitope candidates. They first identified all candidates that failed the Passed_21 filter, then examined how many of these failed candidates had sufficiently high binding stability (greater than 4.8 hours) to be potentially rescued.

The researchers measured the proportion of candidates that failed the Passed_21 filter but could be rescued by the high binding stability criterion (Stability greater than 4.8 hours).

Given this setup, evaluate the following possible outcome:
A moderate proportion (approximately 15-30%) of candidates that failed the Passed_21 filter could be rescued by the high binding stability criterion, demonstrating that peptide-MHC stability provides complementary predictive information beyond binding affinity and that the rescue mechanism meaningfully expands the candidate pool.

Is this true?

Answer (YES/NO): NO